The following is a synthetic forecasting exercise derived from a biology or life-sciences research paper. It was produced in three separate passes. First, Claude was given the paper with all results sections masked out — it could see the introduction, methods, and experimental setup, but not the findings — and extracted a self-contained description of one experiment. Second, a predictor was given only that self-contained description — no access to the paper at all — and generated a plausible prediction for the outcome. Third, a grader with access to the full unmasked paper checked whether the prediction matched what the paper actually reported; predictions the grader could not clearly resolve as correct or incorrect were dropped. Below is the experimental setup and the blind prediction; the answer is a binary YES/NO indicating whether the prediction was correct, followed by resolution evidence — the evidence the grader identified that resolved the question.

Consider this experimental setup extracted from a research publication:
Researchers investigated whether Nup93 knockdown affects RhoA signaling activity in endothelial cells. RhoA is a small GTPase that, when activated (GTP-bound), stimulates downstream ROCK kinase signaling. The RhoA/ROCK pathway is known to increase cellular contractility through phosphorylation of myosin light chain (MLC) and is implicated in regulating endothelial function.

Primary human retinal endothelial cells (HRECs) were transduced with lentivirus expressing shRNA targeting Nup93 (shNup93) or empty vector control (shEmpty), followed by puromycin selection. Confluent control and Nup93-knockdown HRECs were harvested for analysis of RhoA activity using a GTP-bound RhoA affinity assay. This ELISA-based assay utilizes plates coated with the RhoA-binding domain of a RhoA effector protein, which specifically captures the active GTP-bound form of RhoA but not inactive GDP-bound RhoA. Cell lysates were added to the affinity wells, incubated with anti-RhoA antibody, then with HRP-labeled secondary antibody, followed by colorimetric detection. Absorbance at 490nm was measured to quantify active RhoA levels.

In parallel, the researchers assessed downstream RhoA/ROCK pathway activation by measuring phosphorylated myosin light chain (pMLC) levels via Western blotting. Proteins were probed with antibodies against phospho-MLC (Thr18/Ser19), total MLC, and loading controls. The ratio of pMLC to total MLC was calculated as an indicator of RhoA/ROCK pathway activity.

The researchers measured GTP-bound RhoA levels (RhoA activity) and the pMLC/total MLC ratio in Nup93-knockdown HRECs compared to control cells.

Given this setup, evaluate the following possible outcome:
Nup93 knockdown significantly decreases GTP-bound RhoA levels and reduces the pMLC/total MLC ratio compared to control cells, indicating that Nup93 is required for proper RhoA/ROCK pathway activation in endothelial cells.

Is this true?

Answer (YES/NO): NO